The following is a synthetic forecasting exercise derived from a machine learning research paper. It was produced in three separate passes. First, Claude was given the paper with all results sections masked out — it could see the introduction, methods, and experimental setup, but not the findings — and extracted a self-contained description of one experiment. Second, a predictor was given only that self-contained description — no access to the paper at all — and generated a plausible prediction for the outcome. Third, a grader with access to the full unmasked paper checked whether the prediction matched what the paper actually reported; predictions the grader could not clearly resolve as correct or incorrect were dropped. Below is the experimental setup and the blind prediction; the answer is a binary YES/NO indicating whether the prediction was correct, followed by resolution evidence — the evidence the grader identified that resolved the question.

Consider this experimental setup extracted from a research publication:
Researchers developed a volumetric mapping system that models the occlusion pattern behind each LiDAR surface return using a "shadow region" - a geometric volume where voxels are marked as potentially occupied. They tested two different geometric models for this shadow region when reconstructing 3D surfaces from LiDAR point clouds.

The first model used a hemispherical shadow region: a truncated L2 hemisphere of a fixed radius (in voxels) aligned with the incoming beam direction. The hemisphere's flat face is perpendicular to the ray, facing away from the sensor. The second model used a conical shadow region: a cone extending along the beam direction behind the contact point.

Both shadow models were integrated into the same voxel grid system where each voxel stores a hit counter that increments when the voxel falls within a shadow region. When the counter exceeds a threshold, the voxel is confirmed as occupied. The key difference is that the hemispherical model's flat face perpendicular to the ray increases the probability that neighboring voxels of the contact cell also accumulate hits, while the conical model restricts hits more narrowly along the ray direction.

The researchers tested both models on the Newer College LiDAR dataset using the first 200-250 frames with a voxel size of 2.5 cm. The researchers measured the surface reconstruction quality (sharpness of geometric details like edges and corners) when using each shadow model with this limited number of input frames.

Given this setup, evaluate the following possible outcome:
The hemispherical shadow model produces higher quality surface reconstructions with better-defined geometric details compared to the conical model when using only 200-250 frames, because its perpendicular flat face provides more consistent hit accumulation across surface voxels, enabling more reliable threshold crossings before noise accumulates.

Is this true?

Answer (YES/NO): YES